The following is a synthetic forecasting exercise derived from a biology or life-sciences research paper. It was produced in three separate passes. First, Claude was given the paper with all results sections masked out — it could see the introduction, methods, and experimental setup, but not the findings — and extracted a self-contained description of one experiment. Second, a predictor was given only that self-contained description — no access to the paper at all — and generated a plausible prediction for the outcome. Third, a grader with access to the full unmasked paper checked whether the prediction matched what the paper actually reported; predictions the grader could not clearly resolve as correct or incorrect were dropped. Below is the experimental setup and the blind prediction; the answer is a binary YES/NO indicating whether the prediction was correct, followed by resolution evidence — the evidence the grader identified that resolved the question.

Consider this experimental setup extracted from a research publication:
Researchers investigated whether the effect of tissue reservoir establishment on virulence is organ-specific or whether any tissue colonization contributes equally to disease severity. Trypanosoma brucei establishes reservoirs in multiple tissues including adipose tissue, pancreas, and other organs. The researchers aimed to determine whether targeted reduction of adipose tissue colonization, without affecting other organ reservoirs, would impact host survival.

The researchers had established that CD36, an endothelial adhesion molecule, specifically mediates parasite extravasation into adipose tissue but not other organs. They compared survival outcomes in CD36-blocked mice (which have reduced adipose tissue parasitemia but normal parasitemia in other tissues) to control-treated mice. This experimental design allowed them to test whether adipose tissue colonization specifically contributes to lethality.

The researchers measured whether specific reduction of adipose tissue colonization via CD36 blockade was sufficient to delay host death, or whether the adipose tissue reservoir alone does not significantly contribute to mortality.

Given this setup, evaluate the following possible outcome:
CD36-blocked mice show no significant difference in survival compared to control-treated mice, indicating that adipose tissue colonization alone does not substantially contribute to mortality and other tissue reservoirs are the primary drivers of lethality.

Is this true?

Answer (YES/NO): NO